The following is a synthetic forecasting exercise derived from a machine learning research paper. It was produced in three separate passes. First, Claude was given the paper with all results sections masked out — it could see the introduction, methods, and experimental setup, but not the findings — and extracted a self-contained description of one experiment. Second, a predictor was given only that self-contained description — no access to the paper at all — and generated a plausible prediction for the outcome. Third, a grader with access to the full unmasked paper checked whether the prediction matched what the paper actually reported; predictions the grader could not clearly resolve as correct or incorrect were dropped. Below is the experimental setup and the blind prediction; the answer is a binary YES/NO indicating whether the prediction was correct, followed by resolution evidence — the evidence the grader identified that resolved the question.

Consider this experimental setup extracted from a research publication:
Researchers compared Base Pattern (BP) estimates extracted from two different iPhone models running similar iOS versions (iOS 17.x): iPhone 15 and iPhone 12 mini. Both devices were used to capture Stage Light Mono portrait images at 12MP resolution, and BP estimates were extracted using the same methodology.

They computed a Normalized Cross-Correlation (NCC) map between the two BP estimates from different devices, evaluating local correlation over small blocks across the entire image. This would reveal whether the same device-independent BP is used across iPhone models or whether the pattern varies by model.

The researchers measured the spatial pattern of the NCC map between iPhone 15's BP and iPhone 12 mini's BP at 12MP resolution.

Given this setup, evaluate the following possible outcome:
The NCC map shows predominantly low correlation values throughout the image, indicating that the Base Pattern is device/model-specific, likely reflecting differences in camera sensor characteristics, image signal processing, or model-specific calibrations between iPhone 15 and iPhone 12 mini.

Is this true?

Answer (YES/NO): NO